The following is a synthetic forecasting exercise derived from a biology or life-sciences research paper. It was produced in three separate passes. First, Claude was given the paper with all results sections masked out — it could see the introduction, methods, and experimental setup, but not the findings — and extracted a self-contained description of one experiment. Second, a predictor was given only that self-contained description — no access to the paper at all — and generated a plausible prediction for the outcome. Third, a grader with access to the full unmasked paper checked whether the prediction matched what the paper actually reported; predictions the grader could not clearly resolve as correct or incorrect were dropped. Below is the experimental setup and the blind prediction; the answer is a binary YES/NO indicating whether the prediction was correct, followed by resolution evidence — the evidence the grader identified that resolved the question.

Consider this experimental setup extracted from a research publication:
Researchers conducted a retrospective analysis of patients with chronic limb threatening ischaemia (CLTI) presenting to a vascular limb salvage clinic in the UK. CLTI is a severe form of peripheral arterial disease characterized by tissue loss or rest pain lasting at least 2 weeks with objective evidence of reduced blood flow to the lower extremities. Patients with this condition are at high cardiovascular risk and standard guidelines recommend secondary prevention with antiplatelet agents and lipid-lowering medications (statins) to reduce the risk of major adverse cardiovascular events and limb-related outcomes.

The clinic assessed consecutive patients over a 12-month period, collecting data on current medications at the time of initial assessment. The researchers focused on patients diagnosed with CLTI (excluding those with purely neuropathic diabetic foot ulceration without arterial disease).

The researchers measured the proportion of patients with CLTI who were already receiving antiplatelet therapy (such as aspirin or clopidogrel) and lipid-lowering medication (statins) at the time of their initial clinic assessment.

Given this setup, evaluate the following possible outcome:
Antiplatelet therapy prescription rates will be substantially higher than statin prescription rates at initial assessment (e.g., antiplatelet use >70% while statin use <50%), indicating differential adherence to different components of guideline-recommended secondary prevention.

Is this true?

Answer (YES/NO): NO